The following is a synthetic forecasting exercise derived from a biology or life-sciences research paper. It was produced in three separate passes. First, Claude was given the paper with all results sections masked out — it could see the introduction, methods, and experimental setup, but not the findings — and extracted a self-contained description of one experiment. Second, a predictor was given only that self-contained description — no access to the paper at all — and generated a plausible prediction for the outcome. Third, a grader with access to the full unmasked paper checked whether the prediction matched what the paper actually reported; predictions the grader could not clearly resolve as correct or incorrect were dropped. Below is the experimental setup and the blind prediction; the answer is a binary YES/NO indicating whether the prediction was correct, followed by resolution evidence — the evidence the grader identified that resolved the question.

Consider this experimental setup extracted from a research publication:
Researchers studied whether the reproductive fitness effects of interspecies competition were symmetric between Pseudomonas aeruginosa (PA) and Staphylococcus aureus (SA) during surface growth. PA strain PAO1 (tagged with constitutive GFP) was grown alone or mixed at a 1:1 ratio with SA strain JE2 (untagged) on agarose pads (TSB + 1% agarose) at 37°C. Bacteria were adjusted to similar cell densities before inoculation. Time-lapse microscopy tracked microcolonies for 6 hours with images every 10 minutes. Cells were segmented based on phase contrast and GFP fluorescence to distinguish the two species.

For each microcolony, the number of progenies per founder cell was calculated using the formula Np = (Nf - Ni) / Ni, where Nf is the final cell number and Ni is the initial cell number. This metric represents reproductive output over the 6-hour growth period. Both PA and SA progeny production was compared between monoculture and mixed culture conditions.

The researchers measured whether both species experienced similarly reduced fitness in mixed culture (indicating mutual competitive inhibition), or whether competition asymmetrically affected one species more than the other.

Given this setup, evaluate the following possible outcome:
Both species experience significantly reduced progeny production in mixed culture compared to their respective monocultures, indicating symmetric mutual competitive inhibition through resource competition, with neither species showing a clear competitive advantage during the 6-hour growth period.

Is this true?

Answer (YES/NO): NO